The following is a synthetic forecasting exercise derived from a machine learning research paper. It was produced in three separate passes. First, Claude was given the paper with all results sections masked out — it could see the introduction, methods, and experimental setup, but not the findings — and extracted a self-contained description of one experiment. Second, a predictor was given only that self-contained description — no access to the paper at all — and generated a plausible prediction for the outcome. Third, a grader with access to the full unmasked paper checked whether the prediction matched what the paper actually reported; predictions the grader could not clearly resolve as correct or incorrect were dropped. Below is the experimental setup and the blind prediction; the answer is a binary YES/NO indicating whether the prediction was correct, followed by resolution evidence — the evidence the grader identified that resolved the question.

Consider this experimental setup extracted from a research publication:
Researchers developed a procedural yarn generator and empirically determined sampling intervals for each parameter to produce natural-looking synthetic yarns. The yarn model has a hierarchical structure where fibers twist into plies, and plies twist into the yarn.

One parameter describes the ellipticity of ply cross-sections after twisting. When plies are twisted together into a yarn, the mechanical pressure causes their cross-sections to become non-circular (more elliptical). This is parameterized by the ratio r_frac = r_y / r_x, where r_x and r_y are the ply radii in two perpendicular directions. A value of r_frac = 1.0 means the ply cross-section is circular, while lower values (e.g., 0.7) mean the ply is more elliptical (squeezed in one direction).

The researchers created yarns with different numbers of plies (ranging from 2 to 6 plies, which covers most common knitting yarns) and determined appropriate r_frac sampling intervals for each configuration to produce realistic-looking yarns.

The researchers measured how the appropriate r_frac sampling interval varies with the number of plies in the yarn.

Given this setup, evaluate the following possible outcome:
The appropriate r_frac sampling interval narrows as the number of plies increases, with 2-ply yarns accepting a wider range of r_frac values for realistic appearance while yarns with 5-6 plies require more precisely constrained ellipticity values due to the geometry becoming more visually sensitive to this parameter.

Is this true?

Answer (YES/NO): YES